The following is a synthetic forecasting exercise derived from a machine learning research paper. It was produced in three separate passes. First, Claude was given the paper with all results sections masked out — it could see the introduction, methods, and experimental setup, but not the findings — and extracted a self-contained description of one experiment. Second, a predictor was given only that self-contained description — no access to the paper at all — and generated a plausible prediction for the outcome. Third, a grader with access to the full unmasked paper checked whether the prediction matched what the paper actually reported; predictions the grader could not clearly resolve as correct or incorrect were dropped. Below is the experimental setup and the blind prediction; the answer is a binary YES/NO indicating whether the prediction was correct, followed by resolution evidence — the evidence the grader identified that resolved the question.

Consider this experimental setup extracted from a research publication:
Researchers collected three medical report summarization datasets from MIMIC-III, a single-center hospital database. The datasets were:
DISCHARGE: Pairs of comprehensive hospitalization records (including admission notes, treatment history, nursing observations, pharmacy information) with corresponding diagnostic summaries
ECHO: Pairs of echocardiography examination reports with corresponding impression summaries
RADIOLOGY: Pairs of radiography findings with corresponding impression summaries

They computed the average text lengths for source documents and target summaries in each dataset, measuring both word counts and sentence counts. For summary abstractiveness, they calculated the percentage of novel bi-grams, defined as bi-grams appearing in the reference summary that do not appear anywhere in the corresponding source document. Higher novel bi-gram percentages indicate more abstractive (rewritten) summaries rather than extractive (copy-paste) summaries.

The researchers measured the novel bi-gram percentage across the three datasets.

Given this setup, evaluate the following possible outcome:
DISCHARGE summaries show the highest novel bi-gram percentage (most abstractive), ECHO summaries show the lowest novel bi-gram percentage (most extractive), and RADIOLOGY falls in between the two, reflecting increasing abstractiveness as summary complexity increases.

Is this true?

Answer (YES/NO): NO